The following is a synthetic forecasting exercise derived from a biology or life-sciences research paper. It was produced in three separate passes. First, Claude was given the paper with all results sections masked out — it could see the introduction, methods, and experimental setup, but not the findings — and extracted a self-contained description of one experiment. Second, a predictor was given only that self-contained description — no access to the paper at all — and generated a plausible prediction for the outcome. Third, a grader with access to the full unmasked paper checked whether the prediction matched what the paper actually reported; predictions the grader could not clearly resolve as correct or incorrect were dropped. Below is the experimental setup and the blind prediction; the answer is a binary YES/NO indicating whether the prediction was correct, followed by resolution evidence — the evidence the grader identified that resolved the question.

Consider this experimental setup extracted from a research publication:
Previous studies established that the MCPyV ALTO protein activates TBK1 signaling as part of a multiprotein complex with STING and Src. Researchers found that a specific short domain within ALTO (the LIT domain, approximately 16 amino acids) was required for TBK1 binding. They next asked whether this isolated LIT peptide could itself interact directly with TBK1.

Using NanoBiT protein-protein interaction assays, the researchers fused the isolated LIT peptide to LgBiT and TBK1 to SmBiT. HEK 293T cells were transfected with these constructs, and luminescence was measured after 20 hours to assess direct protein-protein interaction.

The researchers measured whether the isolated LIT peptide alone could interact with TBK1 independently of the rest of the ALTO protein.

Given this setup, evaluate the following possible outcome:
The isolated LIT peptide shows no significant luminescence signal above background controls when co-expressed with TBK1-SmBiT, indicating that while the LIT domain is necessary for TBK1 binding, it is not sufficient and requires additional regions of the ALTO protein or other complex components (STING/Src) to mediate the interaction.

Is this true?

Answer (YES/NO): NO